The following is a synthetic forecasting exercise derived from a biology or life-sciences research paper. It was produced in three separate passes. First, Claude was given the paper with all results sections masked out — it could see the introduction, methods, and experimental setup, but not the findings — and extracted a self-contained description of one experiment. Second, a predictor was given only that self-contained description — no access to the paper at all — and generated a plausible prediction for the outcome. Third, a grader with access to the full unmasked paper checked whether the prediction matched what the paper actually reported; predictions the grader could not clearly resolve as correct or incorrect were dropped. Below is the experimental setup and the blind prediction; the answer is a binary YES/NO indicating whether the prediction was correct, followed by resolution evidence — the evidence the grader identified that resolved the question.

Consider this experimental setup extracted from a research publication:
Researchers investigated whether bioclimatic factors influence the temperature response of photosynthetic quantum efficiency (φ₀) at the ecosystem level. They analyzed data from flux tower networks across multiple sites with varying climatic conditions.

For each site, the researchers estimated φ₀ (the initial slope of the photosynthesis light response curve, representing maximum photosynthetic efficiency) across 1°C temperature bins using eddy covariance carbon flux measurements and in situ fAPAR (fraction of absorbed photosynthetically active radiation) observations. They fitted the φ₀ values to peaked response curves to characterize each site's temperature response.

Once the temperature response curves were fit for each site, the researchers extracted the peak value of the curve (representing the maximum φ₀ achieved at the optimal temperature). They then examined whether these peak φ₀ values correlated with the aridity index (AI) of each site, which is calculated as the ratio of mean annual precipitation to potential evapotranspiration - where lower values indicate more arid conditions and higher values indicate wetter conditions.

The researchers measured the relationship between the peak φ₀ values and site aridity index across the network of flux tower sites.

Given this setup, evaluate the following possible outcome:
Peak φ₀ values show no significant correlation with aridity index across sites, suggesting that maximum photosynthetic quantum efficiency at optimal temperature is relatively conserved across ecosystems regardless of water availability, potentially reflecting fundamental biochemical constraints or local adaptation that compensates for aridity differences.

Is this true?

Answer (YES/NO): NO